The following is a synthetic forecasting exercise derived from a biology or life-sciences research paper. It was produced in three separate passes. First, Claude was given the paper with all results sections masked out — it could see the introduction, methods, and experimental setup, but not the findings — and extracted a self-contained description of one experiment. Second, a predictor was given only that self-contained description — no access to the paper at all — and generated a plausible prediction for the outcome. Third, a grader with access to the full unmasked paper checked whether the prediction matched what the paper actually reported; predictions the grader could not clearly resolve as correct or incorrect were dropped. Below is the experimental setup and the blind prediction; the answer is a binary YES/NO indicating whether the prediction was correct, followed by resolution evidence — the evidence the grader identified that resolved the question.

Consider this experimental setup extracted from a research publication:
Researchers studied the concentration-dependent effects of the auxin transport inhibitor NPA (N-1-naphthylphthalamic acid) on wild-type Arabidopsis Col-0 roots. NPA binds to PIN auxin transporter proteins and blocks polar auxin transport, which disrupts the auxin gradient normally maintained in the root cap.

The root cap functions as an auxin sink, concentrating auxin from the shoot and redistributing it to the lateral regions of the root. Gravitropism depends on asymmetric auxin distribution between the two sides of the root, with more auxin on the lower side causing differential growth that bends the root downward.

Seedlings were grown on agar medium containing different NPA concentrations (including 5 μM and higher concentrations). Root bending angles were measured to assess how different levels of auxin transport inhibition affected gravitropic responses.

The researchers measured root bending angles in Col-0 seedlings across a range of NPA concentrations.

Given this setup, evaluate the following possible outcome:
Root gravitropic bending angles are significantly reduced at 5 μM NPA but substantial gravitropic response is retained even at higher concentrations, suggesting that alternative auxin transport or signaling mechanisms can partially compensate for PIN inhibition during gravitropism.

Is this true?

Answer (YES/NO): NO